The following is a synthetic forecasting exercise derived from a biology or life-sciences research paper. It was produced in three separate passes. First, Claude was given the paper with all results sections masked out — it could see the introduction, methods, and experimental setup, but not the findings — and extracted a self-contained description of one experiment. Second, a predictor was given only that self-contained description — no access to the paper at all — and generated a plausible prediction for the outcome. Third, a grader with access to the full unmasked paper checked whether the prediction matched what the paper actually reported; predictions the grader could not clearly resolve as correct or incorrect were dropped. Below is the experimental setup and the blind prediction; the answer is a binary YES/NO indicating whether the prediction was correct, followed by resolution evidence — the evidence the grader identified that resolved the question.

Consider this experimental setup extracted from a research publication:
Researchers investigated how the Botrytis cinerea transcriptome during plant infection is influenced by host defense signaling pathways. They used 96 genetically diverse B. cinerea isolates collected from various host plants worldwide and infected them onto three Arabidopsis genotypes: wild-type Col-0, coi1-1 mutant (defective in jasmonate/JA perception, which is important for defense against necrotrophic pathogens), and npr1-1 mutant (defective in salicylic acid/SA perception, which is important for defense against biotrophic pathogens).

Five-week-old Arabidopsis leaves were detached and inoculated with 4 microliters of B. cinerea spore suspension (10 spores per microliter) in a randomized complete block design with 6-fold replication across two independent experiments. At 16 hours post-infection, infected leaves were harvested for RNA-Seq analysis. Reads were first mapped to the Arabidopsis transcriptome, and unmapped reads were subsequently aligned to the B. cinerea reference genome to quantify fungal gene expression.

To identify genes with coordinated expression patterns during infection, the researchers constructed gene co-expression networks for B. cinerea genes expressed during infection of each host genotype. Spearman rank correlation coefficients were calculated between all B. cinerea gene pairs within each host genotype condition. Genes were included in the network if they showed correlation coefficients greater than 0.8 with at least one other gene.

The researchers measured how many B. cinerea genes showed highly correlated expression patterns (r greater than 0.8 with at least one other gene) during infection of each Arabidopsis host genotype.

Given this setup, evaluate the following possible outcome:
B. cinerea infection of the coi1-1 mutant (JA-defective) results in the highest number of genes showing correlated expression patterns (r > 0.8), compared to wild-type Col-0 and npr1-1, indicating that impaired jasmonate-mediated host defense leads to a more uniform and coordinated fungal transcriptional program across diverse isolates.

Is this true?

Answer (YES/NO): YES